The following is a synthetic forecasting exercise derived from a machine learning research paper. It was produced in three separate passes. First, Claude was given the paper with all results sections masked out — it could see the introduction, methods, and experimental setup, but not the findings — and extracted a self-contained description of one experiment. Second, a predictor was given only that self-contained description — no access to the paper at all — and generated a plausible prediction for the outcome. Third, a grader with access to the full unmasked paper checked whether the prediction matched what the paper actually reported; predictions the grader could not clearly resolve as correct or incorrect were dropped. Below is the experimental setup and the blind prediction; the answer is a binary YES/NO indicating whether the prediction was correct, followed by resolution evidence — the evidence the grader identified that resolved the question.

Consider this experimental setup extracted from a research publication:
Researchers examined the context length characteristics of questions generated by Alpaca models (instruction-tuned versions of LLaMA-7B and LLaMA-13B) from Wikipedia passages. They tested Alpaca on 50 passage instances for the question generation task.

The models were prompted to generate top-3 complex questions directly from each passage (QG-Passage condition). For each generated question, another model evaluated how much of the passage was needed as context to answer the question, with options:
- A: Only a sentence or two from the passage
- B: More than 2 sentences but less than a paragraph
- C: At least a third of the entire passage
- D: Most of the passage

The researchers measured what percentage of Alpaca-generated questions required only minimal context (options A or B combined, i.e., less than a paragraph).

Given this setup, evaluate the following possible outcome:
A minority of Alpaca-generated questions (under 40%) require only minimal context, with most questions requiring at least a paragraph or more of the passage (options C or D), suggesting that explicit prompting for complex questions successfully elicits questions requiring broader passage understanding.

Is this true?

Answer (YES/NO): NO